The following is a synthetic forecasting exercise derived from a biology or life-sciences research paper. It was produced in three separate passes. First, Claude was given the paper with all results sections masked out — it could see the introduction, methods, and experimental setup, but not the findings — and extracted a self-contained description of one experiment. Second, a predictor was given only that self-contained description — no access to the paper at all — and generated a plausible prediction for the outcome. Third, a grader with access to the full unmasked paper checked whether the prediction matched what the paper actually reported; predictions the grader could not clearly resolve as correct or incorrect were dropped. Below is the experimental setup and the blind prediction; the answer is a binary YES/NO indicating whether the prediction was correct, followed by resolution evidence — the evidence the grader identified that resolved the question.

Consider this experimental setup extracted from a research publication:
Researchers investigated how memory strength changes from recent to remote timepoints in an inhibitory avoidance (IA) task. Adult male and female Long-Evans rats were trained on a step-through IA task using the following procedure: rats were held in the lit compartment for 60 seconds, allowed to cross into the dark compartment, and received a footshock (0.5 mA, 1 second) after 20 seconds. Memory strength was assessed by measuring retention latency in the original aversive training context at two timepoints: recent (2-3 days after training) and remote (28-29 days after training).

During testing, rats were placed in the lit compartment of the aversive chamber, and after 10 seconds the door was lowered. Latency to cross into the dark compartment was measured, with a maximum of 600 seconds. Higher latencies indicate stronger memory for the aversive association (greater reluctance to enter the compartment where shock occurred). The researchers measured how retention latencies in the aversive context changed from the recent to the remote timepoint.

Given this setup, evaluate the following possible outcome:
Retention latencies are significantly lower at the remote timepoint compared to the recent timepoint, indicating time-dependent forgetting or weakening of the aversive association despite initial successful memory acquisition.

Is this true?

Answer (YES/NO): YES